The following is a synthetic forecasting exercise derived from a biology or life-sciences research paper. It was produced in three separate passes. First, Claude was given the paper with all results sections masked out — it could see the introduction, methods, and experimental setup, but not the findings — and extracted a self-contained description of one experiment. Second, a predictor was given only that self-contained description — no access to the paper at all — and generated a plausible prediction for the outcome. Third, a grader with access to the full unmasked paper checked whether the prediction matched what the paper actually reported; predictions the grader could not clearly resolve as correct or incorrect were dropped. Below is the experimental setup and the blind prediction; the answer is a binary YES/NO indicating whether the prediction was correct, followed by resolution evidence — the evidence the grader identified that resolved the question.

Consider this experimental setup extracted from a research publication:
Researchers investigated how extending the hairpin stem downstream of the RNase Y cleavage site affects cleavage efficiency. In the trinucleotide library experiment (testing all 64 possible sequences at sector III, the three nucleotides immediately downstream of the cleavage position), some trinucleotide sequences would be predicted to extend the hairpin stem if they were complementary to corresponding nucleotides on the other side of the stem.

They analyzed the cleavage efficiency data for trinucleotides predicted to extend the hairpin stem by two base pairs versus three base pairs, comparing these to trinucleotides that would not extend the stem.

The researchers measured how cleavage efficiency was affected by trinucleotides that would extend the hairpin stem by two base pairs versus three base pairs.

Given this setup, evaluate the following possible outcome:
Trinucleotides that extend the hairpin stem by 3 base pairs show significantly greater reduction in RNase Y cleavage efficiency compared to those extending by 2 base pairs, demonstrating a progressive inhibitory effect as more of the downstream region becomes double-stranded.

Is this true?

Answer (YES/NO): YES